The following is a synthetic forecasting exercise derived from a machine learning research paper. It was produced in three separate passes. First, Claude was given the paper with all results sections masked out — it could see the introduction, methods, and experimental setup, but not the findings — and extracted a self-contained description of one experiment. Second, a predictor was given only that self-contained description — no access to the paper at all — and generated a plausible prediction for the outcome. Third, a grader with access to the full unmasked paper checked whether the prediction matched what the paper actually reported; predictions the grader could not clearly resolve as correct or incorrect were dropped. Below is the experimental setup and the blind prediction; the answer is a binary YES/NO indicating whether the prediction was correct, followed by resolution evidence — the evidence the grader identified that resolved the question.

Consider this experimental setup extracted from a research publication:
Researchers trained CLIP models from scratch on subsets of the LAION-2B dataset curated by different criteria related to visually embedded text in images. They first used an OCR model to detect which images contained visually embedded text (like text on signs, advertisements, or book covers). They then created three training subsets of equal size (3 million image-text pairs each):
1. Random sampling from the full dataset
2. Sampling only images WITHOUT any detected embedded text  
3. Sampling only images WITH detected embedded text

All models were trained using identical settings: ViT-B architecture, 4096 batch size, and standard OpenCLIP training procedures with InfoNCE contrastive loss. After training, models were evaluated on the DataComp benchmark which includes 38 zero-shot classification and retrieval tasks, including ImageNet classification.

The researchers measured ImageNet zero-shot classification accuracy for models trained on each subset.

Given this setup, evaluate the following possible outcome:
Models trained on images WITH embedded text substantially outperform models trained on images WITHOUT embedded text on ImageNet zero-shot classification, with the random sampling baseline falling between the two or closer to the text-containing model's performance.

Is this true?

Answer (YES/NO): NO